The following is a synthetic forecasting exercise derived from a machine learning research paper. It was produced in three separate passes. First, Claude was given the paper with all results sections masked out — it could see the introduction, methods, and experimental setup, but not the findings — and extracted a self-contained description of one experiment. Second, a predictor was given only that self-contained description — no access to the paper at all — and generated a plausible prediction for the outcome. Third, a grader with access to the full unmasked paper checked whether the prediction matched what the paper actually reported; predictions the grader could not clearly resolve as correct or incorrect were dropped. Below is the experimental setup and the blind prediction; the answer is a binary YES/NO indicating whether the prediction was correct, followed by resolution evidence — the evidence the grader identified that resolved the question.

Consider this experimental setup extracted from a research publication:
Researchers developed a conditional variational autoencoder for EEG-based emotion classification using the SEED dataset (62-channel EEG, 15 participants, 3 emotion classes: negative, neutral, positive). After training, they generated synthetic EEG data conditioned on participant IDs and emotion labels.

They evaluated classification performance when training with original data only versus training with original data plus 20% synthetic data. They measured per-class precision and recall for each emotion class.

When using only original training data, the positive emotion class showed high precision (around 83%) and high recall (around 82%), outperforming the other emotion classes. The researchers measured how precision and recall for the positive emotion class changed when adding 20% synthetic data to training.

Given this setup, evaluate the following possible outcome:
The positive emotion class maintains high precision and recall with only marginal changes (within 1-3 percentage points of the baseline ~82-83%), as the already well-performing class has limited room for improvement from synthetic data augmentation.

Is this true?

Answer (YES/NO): NO